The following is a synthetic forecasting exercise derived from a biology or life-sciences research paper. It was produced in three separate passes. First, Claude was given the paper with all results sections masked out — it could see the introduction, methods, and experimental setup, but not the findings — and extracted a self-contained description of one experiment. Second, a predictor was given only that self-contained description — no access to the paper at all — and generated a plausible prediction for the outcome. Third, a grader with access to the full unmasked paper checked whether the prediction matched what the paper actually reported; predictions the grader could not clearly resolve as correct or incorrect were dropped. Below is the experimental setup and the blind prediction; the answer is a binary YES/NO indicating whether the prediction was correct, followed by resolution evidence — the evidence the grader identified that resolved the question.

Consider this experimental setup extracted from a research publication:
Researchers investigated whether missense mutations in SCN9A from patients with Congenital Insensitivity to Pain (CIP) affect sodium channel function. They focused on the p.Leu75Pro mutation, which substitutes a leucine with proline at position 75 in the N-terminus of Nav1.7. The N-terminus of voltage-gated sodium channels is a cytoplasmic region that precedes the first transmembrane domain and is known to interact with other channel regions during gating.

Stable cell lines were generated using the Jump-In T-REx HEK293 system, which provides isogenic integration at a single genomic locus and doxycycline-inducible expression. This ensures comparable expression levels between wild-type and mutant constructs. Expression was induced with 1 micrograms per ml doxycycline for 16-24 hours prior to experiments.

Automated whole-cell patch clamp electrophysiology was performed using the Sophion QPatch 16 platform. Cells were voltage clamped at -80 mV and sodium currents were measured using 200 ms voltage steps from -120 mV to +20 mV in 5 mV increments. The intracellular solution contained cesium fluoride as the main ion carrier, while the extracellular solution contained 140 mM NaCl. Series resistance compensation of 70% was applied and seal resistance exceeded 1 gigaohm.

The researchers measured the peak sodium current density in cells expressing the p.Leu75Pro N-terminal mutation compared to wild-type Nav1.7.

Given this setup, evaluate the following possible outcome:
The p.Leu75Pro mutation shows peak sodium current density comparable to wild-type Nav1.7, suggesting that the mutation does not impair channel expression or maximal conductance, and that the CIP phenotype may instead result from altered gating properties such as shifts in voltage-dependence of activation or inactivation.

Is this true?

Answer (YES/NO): NO